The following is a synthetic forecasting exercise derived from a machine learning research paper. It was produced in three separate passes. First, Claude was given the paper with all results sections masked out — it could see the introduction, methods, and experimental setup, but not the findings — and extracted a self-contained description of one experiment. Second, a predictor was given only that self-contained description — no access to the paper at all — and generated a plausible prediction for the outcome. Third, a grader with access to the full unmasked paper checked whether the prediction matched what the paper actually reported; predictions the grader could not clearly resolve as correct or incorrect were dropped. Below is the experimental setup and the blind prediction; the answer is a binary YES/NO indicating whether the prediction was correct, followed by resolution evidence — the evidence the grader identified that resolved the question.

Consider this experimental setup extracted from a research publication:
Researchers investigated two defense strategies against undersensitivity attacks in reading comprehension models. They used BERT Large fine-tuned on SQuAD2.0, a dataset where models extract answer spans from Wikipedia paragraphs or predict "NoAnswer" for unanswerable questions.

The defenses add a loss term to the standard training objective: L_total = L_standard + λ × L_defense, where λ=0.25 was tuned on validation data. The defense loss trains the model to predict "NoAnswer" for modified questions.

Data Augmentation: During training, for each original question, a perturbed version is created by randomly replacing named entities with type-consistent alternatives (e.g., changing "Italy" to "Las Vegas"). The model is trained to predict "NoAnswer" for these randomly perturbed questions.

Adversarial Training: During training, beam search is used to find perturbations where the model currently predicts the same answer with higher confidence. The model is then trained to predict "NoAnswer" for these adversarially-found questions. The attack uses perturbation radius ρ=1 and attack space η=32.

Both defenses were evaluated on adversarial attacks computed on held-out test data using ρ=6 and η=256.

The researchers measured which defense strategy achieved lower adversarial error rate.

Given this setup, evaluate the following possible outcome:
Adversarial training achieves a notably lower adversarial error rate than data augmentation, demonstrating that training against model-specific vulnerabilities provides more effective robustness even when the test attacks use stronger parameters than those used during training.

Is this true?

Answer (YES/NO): NO